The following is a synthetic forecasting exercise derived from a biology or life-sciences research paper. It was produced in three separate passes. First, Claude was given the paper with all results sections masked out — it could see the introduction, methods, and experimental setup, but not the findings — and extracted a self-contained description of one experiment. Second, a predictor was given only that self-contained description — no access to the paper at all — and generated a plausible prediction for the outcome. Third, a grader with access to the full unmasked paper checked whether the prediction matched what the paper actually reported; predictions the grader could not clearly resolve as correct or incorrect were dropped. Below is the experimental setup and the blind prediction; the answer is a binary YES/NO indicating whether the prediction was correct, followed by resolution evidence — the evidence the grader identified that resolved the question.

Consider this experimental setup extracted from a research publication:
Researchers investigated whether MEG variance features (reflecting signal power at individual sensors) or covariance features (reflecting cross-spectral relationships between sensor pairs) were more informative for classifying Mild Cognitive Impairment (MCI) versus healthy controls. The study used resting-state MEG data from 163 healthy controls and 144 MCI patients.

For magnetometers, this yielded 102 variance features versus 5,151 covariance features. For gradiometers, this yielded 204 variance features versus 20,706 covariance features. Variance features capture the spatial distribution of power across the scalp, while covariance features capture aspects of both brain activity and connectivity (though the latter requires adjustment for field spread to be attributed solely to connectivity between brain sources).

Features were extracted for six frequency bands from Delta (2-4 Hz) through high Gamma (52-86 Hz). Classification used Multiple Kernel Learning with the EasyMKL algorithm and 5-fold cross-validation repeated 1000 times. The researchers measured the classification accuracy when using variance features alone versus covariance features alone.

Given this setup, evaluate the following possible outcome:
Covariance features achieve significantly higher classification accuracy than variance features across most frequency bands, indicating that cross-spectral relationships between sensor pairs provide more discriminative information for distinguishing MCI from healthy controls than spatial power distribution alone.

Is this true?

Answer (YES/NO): NO